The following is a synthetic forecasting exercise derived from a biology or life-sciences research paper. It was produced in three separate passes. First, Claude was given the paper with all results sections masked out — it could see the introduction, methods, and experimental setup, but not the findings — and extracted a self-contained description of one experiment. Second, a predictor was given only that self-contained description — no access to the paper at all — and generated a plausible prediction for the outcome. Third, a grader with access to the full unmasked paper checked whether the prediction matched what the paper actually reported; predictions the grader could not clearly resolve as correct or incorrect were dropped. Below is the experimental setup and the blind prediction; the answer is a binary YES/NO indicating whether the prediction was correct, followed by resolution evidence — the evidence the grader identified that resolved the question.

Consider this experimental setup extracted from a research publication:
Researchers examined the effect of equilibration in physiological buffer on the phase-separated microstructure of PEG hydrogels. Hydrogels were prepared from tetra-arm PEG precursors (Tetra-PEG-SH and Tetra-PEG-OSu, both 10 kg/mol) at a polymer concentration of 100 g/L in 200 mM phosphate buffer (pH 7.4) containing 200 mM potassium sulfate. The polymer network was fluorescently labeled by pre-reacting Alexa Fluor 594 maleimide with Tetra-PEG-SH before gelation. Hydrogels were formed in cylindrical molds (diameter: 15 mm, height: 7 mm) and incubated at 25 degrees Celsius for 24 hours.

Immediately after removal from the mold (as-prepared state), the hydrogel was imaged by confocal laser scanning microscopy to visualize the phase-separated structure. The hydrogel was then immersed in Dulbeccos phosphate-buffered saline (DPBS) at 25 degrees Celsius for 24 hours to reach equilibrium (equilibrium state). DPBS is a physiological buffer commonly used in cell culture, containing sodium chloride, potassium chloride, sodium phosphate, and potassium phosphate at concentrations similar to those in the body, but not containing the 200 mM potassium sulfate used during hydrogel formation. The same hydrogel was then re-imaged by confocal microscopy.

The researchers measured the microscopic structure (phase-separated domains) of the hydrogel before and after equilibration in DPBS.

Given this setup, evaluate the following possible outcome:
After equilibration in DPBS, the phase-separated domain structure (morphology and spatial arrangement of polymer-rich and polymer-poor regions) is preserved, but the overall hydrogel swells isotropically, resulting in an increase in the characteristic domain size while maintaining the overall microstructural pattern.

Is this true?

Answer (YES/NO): NO